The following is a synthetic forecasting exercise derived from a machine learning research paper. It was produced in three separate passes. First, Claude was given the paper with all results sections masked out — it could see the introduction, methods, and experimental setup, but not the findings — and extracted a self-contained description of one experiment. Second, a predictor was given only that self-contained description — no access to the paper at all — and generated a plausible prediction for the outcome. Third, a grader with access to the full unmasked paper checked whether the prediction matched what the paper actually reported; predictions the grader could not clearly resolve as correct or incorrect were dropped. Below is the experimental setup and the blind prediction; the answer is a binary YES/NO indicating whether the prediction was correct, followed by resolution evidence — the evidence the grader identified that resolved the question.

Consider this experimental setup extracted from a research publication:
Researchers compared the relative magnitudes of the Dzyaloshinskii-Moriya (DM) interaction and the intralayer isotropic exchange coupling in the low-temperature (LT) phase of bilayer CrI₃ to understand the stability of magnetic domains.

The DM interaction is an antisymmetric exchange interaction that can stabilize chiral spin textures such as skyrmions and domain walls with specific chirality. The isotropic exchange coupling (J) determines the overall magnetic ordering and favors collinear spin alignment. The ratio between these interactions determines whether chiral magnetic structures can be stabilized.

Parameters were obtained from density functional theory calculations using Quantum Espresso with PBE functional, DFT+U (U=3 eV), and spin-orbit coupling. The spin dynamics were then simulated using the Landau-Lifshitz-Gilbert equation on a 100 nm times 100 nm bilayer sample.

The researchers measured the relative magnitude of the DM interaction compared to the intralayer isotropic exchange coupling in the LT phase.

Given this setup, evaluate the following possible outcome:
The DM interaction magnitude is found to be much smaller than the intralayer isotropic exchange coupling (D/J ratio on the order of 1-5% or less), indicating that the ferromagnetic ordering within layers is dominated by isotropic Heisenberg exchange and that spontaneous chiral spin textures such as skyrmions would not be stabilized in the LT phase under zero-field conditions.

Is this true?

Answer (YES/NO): YES